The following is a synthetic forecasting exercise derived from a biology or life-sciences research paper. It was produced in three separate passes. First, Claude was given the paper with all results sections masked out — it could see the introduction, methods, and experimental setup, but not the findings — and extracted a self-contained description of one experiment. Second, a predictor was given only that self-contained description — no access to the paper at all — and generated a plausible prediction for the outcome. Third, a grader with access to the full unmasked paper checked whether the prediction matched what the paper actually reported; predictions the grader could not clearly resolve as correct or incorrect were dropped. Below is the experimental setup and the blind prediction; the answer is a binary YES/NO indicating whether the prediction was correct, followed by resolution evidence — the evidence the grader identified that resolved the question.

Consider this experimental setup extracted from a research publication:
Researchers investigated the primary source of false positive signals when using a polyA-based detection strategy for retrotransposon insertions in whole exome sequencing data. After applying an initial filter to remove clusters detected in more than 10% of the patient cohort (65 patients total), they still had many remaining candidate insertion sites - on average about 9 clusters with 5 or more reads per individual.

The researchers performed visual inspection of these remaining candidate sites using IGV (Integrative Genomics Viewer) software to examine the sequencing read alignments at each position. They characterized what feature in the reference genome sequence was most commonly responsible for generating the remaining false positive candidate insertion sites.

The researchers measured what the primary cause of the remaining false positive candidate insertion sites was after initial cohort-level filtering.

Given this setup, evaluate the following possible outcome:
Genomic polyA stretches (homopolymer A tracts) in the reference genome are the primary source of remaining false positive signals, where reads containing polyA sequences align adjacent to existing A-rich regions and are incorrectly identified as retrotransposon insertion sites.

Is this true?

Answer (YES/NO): YES